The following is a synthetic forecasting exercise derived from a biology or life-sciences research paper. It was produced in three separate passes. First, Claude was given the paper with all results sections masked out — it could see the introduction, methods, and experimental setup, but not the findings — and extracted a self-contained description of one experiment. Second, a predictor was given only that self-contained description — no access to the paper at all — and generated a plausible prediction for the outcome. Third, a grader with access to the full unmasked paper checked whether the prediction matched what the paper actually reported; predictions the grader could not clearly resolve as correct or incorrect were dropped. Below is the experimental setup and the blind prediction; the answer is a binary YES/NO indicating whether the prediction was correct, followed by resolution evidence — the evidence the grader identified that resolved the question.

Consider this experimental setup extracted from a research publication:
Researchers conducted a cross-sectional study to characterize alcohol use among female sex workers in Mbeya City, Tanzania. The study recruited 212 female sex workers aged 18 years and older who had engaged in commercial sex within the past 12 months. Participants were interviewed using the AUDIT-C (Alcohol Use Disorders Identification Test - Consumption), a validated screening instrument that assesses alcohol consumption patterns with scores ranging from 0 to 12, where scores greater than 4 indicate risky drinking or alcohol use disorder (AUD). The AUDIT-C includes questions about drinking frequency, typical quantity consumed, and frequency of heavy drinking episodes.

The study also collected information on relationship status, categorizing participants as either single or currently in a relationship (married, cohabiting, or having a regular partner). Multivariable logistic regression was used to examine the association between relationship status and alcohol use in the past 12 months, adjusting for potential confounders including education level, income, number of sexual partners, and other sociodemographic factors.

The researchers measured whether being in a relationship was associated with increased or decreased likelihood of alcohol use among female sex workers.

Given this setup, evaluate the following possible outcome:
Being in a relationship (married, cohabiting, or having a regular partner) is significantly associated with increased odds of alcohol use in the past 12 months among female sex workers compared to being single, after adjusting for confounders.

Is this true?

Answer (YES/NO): NO